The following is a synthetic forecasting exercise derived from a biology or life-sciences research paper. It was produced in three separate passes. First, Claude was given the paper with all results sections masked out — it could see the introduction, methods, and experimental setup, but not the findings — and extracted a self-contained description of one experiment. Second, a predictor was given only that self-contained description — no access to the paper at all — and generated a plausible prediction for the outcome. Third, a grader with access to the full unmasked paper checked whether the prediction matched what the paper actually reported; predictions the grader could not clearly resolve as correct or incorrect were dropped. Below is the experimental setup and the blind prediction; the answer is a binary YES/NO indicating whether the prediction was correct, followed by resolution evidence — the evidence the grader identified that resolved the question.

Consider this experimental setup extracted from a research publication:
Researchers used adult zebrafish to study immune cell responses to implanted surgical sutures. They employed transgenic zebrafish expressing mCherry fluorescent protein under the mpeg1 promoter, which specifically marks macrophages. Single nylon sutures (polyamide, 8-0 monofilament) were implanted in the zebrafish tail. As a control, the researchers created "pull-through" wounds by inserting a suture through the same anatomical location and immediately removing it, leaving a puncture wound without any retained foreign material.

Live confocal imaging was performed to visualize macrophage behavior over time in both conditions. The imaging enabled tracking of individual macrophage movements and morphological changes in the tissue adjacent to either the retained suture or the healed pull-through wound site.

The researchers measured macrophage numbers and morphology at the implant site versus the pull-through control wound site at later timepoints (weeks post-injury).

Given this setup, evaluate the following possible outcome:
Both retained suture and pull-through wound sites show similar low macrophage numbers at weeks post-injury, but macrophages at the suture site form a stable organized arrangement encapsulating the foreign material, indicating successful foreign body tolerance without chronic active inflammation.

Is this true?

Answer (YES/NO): NO